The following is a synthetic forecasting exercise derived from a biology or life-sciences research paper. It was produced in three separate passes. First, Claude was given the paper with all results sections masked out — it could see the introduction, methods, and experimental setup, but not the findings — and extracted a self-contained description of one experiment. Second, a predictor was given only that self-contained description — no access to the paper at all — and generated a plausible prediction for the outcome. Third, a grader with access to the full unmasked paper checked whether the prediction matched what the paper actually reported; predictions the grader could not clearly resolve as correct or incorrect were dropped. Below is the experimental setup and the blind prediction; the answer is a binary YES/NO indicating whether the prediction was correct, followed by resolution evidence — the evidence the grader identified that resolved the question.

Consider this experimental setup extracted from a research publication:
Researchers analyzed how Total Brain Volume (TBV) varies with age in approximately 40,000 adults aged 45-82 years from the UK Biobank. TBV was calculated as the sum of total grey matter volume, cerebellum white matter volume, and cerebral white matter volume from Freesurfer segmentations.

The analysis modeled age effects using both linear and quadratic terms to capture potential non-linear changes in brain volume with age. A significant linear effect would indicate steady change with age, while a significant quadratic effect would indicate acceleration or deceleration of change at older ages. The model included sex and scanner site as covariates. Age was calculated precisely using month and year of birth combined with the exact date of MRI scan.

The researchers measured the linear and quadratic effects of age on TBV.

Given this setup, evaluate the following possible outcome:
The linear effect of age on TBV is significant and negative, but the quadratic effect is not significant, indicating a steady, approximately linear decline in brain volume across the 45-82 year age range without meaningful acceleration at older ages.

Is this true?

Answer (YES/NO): NO